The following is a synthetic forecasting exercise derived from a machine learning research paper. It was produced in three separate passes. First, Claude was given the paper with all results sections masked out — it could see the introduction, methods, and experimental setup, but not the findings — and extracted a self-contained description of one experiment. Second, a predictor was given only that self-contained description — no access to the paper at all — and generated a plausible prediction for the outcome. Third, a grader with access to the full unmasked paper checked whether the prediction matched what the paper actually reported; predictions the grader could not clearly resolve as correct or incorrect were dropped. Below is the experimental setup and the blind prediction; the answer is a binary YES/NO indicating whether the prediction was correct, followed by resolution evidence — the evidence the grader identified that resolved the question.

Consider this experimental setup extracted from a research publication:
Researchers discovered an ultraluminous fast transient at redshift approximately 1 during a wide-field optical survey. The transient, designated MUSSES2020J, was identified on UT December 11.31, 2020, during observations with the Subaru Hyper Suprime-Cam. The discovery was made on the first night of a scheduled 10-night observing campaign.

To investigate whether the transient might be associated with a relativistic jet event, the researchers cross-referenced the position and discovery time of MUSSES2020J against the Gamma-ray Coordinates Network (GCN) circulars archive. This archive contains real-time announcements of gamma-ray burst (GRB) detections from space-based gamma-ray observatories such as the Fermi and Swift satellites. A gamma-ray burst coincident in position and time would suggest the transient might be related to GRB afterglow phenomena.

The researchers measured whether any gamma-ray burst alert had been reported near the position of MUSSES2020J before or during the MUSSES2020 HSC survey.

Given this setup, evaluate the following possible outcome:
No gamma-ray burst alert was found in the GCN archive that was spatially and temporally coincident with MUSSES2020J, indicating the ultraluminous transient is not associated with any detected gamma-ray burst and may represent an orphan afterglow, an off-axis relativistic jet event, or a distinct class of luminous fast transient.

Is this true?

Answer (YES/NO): YES